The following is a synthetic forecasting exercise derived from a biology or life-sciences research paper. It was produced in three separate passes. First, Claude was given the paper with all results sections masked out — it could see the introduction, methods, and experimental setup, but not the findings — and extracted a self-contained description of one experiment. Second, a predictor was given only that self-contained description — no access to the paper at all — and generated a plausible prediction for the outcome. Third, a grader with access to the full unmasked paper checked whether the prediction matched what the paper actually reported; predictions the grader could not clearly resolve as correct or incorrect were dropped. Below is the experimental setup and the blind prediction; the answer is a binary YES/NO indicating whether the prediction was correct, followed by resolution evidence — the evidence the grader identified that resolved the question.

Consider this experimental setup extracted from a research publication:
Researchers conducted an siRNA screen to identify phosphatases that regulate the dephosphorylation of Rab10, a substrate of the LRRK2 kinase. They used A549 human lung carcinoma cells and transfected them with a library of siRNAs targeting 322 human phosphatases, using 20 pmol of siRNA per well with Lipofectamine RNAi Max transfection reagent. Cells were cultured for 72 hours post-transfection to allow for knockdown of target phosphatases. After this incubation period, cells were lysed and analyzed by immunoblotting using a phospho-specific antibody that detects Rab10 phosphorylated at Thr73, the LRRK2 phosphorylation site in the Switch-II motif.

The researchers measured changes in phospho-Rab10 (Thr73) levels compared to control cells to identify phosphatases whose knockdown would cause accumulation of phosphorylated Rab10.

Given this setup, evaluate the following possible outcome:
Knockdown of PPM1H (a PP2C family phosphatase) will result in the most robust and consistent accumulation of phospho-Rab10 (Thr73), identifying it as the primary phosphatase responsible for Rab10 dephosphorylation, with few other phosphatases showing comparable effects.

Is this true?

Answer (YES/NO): YES